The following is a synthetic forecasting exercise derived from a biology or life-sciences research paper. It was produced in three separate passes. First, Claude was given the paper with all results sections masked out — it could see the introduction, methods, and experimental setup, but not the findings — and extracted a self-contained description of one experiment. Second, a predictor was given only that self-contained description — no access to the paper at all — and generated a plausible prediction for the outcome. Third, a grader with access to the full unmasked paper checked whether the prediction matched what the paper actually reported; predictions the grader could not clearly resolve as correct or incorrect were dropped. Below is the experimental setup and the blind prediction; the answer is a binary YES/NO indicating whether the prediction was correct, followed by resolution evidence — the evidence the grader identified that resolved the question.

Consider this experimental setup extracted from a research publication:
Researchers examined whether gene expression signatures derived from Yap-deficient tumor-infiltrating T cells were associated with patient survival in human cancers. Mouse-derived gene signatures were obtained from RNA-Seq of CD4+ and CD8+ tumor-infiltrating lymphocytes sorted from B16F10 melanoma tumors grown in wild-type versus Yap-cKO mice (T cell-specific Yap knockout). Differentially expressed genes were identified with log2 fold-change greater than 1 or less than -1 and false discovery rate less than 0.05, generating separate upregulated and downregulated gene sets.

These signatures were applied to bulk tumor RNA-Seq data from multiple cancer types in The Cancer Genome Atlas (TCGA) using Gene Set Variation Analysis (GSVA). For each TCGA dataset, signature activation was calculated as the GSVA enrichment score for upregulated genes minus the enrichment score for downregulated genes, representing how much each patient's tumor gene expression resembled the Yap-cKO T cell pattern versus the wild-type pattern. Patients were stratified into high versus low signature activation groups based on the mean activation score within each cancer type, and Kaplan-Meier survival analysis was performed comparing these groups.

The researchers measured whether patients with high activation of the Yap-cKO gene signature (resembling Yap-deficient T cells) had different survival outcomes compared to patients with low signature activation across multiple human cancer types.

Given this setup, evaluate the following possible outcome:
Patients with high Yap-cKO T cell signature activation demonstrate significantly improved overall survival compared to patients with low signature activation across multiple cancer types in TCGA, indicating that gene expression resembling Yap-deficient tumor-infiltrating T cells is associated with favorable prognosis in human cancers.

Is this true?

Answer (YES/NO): YES